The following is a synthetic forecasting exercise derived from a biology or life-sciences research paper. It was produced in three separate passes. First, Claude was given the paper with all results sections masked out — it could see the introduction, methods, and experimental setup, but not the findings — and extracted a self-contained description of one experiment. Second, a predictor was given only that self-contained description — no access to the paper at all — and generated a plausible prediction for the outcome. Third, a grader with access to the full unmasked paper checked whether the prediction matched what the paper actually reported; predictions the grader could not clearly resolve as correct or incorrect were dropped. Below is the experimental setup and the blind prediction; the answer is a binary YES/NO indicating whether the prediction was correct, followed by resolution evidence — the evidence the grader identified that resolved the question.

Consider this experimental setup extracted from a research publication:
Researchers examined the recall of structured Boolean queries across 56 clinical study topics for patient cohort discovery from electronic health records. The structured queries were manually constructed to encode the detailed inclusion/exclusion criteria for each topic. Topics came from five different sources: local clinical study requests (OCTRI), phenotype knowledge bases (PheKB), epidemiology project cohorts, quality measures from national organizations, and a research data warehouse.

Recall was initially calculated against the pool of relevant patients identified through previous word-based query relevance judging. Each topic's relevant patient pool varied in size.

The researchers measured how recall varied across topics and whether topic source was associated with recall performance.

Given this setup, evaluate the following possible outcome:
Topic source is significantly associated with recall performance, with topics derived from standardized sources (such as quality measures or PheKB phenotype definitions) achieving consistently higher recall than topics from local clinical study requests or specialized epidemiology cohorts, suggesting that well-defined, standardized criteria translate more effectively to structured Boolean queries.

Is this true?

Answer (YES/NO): NO